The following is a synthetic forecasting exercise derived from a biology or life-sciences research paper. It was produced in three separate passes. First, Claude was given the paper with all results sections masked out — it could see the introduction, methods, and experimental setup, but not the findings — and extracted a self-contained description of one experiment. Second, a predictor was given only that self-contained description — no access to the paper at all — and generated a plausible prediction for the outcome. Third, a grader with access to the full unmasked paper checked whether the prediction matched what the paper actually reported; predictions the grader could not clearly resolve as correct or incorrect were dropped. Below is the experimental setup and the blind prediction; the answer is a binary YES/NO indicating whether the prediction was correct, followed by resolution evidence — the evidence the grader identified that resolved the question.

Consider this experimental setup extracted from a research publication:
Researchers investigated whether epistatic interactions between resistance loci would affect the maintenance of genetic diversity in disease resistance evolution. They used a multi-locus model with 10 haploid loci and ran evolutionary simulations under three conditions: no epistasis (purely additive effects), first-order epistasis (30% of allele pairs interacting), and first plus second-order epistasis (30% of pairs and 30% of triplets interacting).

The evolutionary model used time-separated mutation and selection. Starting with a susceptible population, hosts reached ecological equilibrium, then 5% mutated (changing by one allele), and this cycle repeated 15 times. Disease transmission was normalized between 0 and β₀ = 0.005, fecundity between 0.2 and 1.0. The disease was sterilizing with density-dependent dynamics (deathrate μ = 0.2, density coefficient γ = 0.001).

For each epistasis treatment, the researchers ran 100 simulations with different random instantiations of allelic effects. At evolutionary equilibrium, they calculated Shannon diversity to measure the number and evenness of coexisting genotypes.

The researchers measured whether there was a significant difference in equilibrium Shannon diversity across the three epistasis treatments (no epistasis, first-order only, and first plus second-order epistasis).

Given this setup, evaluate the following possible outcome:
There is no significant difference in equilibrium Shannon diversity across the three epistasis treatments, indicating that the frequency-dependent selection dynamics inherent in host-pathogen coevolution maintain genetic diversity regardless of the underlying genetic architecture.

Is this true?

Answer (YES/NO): YES